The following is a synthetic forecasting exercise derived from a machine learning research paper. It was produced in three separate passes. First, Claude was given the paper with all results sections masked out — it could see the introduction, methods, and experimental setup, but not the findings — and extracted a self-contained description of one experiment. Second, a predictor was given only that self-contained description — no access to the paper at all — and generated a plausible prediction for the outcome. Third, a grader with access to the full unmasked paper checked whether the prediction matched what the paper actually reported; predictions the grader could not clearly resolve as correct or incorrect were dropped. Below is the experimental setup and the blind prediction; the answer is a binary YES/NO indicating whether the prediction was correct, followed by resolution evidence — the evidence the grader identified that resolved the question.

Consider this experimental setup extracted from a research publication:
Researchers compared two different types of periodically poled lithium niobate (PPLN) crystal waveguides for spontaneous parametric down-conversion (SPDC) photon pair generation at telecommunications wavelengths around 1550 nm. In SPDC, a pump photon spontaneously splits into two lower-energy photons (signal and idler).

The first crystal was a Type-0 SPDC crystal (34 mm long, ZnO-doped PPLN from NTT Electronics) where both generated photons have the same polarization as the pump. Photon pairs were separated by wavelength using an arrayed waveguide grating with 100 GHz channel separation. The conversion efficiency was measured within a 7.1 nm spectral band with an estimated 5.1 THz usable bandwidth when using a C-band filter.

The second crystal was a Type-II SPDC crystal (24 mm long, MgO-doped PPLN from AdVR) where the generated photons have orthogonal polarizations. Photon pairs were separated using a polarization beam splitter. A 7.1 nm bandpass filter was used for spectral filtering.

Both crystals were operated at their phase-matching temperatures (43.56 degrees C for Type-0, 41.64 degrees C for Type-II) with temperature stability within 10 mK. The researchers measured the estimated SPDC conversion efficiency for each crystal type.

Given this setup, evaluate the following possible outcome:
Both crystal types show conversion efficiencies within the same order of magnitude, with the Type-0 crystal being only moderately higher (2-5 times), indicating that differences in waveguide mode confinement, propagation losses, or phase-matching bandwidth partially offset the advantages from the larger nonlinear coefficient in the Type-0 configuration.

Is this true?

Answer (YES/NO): NO